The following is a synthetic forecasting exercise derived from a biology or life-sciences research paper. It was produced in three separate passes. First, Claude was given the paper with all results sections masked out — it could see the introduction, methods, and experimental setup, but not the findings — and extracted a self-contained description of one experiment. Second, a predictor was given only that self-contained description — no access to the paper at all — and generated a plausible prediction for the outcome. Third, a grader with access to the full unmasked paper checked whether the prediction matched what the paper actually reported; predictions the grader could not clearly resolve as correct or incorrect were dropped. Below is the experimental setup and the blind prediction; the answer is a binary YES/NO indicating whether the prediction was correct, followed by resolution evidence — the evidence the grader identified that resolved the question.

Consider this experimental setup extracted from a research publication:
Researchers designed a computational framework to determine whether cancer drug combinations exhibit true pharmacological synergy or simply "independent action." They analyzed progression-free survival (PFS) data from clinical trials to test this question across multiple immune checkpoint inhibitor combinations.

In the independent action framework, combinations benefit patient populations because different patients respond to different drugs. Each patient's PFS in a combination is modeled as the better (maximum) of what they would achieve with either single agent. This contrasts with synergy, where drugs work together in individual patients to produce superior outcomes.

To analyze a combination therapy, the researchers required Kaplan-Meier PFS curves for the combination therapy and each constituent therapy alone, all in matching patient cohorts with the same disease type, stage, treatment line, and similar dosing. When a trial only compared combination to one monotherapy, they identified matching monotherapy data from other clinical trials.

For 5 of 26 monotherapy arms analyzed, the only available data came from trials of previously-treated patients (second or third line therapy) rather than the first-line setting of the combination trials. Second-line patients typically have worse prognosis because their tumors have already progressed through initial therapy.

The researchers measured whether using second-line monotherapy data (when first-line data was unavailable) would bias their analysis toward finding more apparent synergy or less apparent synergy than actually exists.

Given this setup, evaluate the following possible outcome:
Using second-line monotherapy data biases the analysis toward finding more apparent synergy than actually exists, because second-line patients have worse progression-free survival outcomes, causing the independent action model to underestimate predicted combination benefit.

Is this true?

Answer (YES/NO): YES